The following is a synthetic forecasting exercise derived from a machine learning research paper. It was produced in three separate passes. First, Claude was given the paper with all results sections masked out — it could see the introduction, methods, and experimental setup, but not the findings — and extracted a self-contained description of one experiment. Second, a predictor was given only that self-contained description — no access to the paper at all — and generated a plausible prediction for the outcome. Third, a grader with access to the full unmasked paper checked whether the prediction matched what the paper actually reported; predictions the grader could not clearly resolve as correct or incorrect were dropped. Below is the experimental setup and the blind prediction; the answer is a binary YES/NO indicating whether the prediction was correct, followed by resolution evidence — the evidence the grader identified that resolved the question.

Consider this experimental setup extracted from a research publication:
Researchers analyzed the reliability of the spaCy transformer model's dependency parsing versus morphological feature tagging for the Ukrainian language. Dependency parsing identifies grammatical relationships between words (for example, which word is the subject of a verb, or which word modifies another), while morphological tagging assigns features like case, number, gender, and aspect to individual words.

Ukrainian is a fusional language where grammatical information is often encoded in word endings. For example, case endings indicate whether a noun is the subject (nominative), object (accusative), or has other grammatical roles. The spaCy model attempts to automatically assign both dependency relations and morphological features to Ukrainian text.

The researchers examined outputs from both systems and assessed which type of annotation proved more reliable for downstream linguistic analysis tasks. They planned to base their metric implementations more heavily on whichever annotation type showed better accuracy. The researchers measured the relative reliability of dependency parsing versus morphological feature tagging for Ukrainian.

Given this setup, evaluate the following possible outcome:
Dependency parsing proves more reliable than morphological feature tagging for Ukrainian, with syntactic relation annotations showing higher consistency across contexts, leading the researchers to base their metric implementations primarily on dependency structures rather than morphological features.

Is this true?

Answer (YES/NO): YES